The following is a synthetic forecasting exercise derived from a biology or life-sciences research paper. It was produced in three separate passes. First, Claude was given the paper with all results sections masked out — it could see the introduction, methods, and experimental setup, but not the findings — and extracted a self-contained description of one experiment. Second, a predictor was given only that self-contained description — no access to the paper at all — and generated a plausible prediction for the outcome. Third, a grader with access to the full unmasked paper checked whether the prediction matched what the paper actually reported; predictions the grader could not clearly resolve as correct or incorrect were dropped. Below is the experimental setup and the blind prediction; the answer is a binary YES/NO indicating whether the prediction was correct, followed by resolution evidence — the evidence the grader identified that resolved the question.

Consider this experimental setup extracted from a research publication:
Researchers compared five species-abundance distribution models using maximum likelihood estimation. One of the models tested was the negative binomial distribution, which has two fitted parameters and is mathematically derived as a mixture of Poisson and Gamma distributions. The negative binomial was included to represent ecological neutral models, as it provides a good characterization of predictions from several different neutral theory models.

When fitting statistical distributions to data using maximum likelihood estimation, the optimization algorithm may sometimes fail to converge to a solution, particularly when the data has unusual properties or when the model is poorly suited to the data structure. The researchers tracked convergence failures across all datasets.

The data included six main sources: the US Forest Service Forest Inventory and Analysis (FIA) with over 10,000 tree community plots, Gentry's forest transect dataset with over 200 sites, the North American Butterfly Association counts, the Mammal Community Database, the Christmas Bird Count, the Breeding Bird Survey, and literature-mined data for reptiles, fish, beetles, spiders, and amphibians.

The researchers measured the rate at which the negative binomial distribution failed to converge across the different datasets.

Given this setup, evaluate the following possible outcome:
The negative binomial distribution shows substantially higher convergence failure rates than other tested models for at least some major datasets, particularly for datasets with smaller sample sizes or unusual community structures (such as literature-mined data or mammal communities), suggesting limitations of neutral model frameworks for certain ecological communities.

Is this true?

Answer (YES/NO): NO